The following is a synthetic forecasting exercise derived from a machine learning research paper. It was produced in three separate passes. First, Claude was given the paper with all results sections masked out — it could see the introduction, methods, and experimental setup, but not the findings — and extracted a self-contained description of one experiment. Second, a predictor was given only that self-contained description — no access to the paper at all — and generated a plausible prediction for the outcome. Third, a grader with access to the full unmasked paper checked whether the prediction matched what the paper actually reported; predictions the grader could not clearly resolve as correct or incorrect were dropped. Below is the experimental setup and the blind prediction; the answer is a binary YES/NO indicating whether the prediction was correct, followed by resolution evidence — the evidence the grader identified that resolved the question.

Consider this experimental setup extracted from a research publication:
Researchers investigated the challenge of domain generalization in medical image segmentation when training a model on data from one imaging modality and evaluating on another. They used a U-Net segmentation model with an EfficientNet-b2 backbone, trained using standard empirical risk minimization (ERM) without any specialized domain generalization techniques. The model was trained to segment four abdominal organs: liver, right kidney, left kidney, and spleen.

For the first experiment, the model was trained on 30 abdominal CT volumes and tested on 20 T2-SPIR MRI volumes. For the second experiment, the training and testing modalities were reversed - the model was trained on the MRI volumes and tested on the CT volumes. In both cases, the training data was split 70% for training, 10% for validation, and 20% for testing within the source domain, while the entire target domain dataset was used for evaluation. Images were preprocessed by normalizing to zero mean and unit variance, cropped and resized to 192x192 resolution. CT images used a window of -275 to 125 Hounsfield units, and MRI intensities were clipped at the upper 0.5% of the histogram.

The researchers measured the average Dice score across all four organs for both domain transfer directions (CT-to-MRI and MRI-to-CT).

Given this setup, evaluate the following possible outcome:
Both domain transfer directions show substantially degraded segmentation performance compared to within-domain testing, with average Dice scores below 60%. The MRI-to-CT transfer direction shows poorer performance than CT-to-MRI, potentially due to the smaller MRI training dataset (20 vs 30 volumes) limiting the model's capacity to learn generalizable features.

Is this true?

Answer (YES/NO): NO